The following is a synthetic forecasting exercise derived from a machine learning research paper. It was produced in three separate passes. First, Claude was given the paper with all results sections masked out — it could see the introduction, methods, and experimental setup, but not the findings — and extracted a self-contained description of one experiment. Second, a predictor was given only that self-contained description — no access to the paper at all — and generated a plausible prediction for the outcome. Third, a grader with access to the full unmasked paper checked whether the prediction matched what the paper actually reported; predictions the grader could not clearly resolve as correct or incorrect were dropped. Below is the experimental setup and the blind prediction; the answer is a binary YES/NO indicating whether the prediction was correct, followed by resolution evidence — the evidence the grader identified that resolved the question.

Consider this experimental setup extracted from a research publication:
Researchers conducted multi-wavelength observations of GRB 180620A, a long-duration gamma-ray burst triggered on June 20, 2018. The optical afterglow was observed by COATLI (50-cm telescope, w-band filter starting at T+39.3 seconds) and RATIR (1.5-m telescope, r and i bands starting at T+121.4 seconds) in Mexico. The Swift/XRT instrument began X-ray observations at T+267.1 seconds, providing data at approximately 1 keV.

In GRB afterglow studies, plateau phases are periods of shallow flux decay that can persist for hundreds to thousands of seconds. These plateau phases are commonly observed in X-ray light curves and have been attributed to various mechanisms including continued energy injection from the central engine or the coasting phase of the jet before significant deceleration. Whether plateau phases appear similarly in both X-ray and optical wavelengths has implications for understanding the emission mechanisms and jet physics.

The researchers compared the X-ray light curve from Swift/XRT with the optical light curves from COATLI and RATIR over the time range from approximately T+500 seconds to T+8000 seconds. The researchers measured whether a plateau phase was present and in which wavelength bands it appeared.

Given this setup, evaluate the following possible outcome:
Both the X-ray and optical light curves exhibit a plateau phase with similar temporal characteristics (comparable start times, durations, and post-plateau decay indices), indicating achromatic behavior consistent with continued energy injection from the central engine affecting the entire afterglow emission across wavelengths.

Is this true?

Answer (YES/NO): YES